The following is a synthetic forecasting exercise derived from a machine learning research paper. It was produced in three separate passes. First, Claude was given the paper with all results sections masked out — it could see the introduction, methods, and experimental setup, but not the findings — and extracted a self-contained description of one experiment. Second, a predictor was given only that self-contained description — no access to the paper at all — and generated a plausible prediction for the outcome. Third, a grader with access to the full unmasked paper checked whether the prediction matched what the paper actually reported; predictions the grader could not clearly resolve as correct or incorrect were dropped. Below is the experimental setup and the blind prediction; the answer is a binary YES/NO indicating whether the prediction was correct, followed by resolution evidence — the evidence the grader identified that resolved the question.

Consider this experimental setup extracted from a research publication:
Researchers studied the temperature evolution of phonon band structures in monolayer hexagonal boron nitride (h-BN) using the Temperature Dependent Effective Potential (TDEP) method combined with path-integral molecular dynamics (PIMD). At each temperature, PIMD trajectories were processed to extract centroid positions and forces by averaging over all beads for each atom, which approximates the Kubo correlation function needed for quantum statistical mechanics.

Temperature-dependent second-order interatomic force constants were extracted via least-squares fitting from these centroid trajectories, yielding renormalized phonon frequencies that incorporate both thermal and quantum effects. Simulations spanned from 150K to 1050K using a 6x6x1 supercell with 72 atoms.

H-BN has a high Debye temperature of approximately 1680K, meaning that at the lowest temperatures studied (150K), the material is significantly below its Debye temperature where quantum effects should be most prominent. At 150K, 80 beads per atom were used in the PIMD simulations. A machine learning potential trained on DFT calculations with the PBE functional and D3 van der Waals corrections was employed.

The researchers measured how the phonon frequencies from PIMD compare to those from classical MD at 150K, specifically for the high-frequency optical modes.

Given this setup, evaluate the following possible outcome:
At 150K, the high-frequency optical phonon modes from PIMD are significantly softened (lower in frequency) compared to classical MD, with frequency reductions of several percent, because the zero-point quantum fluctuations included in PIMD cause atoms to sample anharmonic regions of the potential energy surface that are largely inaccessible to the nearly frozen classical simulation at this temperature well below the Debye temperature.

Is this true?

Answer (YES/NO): NO